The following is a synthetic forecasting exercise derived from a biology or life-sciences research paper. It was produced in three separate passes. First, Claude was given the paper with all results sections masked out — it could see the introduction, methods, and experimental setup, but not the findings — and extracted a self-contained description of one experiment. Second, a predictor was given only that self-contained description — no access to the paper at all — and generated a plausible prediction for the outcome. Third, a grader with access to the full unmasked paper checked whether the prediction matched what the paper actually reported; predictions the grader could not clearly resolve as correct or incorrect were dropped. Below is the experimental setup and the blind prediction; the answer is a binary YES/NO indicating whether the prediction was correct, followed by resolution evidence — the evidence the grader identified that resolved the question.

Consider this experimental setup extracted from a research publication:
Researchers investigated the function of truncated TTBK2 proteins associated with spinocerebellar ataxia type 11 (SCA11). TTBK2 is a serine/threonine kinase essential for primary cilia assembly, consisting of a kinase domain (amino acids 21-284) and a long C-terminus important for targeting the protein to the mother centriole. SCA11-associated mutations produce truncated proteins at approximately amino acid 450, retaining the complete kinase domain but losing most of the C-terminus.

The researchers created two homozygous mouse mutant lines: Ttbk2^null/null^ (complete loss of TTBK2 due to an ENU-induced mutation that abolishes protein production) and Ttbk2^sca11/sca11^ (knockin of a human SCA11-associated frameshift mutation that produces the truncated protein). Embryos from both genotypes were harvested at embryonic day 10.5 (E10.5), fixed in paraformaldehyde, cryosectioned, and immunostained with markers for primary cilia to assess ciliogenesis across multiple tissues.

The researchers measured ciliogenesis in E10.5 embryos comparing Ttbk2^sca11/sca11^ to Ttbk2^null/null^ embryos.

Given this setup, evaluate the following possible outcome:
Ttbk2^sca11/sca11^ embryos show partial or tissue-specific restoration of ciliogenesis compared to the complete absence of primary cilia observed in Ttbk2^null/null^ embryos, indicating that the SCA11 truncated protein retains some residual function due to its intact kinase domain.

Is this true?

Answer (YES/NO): NO